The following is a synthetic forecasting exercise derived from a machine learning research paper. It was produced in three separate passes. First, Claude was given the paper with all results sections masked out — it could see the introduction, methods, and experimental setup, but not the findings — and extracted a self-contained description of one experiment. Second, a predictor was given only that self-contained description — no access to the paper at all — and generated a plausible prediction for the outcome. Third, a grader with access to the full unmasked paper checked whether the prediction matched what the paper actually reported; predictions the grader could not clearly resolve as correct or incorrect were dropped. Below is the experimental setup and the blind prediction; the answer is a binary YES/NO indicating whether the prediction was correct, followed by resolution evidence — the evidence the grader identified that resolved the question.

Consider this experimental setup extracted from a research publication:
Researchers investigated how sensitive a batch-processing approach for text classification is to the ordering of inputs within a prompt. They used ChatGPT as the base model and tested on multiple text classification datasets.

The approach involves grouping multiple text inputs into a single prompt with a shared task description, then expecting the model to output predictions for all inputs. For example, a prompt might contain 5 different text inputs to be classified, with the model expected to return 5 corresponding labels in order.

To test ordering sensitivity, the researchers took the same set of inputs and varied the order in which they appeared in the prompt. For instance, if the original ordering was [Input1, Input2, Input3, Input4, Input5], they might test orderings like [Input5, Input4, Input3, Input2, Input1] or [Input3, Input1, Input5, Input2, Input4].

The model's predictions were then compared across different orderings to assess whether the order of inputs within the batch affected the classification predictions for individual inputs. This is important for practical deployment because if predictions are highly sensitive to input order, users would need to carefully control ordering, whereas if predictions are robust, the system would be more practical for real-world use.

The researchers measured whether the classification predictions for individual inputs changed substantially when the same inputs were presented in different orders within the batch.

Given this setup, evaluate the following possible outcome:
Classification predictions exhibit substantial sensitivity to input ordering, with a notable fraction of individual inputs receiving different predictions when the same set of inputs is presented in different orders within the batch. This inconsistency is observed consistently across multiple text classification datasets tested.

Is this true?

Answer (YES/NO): NO